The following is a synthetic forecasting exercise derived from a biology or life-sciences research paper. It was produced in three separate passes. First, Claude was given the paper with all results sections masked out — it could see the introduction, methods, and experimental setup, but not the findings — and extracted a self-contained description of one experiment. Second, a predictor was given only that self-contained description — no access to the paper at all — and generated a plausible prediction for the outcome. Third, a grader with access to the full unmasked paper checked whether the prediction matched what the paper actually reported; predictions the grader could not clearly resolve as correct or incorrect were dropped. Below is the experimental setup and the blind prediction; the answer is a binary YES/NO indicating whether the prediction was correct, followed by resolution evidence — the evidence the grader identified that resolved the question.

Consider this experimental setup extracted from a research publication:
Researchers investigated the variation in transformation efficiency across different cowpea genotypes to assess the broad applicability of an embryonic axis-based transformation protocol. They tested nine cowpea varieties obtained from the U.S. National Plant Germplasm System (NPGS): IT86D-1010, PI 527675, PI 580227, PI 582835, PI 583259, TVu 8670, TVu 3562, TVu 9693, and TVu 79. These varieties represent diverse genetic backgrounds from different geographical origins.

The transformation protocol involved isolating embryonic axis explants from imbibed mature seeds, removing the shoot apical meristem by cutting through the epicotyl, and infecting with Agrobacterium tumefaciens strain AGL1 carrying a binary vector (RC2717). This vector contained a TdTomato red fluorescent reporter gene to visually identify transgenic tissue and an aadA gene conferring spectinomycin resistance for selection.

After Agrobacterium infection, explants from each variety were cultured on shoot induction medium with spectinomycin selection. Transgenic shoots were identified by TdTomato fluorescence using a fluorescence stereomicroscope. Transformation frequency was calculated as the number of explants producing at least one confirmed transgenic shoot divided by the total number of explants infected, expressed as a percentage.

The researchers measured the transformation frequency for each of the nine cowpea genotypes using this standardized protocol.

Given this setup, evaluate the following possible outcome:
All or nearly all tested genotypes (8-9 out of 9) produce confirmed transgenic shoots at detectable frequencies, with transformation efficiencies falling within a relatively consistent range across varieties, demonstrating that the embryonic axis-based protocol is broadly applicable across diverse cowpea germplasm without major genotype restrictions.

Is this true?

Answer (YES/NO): NO